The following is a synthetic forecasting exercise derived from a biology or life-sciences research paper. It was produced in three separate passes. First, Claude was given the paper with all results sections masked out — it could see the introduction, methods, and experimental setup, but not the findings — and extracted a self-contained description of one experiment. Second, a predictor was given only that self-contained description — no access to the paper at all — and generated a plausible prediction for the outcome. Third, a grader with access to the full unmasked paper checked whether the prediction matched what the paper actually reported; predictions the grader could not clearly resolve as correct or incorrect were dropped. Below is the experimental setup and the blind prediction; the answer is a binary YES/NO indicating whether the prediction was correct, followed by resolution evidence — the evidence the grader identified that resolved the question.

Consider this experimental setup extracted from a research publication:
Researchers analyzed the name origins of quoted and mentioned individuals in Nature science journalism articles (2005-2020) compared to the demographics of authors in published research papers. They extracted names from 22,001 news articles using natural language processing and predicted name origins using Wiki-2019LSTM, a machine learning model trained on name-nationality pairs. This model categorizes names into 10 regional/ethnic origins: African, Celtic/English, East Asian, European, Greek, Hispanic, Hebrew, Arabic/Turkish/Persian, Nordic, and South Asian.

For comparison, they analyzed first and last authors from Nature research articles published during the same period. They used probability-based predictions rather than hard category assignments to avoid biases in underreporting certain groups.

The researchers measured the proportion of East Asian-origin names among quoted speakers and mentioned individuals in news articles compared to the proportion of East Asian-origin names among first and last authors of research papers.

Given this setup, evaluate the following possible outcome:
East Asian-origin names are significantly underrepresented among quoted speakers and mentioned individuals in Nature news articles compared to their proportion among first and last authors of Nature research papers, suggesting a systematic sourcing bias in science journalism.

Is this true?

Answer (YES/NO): YES